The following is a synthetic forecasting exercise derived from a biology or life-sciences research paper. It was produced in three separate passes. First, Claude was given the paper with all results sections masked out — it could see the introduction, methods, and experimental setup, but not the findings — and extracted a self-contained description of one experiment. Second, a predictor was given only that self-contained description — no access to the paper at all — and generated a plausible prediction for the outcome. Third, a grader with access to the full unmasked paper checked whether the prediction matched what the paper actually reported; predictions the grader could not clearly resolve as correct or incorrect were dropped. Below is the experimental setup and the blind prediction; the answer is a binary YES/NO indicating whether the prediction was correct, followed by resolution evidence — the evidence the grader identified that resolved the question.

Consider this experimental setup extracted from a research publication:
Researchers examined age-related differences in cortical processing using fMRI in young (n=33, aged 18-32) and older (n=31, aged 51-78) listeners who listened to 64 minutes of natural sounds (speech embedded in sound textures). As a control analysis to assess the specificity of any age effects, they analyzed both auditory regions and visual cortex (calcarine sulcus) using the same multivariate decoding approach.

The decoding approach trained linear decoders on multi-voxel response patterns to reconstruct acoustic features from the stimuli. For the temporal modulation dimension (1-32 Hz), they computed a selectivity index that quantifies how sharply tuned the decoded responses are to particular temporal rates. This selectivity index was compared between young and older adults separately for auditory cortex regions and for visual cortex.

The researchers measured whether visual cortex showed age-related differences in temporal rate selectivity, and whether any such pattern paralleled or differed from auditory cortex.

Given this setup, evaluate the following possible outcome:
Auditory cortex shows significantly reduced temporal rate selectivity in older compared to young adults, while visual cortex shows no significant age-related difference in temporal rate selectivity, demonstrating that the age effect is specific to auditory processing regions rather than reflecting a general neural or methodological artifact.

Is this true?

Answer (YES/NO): YES